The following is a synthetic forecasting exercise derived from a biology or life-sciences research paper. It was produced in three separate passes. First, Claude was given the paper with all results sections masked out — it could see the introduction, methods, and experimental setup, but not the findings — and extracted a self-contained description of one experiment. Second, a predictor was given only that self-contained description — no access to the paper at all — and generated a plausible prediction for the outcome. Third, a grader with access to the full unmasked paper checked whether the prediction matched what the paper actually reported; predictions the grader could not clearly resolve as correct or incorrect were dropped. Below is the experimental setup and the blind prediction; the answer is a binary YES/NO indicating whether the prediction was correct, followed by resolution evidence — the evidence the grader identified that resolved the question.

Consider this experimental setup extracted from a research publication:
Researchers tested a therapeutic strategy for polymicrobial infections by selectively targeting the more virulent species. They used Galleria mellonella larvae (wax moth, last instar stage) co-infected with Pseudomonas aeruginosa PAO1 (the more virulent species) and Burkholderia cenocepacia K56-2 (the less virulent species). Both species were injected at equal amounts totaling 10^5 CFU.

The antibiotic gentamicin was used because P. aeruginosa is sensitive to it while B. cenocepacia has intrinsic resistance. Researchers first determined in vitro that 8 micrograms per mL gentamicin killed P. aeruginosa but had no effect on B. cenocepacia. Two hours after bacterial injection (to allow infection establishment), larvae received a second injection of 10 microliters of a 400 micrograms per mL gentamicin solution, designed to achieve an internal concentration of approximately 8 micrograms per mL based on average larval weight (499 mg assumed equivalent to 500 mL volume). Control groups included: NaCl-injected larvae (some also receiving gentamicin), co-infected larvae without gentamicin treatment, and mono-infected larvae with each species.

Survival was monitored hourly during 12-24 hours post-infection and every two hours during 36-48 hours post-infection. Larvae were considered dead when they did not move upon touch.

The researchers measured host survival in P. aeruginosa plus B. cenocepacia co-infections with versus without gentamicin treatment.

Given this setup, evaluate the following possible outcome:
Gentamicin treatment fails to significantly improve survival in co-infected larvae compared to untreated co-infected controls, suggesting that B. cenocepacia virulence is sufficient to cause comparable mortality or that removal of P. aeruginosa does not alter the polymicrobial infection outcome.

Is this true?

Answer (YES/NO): NO